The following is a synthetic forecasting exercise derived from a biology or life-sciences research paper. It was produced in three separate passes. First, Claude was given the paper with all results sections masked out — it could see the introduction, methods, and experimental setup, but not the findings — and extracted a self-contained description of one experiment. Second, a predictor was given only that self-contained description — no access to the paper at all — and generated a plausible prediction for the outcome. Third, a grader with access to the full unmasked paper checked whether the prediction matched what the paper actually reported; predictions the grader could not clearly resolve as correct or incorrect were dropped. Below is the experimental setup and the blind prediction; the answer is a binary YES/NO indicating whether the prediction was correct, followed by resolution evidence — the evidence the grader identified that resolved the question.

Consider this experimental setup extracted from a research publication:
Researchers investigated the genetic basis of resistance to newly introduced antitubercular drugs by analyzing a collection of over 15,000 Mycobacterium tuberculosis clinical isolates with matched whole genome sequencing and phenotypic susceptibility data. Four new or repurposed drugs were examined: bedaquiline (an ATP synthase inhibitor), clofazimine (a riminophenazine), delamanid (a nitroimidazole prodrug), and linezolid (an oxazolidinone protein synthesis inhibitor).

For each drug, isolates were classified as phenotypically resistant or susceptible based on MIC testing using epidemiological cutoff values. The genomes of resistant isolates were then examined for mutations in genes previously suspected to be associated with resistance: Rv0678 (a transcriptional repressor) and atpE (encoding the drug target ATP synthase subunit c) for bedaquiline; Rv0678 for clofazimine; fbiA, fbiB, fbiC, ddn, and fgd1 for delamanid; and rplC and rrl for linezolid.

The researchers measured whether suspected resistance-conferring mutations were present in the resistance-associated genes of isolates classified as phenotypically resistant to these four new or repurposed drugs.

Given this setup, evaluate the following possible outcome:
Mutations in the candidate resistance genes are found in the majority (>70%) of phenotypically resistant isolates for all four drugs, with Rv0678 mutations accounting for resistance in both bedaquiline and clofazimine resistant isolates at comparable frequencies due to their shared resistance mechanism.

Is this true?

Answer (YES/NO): NO